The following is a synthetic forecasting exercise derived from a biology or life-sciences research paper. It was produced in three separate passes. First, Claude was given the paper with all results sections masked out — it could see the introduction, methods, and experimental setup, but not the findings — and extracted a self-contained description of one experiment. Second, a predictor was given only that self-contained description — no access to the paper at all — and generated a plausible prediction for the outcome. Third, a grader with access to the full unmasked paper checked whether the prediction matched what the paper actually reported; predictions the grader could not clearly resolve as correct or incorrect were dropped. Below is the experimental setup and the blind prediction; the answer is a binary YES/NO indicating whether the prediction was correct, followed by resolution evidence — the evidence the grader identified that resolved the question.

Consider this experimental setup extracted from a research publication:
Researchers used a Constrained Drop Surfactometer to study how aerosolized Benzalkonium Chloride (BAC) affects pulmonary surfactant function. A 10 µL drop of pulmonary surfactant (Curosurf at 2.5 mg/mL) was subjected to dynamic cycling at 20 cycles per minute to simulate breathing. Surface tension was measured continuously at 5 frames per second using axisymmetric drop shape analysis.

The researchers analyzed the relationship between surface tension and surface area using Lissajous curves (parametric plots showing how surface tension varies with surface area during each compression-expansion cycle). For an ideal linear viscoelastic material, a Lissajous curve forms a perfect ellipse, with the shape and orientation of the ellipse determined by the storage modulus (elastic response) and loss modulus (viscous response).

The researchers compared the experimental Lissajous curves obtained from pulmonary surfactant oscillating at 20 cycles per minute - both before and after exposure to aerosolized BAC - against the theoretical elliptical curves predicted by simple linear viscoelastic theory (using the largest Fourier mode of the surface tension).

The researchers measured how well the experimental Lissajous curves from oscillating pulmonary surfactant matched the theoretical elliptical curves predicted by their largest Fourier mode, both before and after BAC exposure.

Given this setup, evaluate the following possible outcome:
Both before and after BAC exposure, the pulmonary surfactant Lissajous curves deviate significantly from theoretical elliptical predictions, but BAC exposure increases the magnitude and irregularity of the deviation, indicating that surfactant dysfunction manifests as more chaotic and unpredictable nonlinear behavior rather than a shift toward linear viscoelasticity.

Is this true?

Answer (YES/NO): NO